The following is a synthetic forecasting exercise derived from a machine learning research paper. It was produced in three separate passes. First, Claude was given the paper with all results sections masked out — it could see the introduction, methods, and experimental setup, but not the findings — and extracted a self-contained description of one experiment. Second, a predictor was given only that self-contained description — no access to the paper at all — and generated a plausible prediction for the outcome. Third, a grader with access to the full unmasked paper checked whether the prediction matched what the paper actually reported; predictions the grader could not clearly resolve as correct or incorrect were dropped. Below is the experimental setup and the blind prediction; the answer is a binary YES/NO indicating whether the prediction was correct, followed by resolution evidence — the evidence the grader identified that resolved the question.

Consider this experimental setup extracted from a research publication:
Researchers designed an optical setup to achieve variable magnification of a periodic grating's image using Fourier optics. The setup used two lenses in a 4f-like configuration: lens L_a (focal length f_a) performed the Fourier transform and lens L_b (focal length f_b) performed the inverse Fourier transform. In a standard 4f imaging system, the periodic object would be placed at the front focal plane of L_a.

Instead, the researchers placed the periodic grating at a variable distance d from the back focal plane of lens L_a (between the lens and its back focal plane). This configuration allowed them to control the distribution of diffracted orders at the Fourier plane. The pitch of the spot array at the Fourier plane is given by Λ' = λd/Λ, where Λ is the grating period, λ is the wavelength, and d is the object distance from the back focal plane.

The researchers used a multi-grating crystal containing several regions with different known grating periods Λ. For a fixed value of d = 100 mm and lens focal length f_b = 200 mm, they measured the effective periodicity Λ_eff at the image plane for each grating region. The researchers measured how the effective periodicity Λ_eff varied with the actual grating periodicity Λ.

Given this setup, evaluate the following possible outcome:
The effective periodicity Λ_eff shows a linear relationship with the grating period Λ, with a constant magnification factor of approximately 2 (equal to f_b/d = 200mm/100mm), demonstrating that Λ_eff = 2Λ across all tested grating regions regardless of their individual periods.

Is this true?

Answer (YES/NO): YES